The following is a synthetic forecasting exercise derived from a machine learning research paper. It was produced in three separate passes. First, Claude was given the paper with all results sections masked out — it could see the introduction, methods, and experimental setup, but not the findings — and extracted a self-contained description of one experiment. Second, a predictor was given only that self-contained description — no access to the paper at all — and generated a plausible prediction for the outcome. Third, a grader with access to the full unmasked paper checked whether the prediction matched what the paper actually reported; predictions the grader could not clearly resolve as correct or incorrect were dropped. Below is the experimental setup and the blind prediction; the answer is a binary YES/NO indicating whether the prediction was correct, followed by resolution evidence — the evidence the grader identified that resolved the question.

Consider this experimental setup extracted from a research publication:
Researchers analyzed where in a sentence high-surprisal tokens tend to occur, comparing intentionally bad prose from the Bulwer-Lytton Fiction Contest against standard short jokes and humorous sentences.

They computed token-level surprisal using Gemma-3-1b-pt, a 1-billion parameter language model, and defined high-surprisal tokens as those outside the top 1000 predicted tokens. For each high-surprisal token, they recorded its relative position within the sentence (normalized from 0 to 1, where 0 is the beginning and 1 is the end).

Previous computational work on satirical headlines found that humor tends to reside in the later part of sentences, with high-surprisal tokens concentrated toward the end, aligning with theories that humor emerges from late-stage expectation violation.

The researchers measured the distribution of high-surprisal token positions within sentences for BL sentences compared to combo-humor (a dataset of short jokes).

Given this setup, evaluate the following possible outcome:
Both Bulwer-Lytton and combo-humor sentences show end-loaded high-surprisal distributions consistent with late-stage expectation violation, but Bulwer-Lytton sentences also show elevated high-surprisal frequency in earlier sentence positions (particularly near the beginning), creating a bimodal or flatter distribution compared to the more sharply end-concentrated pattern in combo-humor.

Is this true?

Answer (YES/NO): NO